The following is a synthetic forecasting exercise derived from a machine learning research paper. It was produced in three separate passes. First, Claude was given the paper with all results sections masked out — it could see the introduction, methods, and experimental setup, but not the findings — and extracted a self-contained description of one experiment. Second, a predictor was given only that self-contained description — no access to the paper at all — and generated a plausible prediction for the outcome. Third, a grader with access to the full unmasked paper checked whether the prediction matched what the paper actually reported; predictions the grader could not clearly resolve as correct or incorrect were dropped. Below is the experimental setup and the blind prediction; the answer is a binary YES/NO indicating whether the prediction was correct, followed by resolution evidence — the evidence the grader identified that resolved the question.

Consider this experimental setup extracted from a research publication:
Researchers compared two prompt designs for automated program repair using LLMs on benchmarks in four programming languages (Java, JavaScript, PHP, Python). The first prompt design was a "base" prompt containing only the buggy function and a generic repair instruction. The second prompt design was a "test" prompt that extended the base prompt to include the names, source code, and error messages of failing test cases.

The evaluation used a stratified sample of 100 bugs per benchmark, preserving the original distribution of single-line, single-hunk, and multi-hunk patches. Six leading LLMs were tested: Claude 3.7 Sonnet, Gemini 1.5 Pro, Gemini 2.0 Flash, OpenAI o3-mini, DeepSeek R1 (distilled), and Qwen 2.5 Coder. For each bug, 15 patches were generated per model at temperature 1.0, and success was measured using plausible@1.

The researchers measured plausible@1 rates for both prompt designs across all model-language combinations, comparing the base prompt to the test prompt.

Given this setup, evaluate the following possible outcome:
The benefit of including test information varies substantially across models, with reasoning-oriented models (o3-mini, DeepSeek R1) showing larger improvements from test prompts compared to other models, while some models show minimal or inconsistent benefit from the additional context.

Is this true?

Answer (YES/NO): NO